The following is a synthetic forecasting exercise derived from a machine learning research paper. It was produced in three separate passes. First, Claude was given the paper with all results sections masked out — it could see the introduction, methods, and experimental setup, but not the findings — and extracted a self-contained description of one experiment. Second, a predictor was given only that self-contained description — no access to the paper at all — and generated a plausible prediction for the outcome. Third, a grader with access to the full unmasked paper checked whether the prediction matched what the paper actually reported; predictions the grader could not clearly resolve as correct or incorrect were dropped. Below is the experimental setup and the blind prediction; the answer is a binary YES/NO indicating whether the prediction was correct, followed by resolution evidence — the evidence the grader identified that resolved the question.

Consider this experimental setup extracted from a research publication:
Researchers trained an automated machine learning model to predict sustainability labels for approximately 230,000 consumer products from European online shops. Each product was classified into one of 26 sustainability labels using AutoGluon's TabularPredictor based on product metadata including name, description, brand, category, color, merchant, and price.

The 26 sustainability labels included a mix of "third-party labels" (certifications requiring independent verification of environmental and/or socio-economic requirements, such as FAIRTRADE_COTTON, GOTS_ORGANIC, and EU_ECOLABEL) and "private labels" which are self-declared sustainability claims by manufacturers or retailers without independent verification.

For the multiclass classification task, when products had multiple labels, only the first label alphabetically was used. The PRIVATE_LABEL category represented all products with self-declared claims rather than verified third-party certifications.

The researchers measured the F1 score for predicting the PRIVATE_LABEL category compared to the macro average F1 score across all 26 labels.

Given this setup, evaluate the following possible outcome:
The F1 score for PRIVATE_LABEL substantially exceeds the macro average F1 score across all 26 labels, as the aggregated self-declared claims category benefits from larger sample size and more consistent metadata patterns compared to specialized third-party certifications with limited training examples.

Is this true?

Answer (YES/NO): YES